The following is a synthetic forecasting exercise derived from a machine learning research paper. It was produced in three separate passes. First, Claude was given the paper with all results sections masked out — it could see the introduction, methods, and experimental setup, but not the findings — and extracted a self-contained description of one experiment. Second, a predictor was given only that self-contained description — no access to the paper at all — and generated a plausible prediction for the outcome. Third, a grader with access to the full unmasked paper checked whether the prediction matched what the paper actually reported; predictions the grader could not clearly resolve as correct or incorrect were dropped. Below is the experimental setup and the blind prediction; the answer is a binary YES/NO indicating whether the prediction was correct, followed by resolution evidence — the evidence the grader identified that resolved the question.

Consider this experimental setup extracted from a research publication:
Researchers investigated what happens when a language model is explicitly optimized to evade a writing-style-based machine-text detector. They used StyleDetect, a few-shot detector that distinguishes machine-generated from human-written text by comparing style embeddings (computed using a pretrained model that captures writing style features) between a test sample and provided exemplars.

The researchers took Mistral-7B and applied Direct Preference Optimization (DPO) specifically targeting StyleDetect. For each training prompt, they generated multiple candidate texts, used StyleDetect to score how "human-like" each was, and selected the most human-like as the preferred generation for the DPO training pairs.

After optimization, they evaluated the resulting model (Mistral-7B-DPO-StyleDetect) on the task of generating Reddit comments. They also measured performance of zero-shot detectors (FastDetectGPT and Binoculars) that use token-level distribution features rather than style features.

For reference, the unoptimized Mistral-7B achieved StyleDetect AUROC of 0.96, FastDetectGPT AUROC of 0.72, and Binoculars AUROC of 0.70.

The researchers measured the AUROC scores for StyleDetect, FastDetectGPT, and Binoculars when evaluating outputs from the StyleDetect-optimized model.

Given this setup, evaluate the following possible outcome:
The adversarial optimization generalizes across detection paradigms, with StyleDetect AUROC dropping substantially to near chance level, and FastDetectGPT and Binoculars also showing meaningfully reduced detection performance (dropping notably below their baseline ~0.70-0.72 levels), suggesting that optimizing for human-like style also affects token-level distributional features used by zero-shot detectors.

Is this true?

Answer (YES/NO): NO